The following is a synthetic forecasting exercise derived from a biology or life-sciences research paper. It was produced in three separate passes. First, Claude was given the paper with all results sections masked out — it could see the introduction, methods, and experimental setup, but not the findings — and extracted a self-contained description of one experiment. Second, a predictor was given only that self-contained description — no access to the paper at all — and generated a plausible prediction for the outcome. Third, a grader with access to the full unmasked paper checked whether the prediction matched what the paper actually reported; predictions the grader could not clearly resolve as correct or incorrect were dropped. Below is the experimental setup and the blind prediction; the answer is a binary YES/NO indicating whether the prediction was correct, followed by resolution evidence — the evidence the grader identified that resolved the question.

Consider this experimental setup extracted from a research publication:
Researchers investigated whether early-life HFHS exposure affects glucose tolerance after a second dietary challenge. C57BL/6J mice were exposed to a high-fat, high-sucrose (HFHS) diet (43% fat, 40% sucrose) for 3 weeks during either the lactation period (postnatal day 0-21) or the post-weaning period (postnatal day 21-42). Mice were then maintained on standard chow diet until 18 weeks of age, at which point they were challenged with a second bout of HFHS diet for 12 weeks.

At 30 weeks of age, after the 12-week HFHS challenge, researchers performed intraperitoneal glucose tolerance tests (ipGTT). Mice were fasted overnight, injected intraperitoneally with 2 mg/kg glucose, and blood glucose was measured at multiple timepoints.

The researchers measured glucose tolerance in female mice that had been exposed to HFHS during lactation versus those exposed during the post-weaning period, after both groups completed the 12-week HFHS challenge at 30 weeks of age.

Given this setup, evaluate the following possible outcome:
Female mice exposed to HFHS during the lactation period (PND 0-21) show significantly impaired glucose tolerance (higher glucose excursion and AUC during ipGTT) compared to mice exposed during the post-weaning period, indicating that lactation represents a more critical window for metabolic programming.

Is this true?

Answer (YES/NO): YES